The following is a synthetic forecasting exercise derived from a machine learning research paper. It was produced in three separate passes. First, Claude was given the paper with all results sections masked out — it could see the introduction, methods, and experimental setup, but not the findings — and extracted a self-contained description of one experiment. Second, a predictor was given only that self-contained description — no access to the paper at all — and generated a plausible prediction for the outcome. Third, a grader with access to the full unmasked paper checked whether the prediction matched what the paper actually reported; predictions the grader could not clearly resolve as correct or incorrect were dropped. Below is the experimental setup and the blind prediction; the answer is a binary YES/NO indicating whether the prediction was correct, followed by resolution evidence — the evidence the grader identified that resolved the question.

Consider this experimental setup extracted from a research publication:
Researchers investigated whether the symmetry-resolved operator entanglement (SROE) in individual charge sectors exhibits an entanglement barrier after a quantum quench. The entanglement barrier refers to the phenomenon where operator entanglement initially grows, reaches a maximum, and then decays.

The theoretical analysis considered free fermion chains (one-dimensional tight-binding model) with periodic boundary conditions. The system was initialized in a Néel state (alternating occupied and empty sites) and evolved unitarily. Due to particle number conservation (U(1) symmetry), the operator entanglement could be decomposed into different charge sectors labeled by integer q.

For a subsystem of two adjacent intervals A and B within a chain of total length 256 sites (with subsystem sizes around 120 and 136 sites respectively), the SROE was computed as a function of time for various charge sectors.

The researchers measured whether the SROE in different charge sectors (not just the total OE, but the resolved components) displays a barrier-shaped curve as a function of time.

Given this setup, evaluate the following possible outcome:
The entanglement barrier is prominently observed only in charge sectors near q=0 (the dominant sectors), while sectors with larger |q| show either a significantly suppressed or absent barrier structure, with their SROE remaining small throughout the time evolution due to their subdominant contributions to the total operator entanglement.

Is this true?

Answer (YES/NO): NO